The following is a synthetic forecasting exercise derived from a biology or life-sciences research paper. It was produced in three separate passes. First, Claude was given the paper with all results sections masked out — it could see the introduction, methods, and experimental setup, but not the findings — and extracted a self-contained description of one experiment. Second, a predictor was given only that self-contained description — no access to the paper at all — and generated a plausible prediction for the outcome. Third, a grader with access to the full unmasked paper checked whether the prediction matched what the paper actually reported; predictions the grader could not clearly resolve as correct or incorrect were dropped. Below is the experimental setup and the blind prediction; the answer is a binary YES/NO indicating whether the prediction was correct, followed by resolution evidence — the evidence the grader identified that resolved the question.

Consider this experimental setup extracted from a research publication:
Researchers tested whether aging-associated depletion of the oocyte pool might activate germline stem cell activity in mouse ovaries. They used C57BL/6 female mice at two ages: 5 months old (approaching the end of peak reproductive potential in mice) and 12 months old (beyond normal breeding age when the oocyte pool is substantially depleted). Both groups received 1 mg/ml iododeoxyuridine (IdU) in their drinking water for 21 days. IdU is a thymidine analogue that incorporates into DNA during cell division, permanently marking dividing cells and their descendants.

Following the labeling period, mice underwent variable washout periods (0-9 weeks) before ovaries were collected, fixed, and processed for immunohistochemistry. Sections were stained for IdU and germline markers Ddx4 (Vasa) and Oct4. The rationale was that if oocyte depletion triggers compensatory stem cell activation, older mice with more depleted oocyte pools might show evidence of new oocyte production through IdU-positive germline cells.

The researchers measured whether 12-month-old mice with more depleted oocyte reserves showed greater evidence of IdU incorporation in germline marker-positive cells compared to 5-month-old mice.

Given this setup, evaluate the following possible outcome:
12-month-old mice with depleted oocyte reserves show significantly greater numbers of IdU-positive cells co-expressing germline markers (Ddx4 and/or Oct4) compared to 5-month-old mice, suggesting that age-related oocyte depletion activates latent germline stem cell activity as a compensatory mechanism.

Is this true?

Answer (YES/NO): NO